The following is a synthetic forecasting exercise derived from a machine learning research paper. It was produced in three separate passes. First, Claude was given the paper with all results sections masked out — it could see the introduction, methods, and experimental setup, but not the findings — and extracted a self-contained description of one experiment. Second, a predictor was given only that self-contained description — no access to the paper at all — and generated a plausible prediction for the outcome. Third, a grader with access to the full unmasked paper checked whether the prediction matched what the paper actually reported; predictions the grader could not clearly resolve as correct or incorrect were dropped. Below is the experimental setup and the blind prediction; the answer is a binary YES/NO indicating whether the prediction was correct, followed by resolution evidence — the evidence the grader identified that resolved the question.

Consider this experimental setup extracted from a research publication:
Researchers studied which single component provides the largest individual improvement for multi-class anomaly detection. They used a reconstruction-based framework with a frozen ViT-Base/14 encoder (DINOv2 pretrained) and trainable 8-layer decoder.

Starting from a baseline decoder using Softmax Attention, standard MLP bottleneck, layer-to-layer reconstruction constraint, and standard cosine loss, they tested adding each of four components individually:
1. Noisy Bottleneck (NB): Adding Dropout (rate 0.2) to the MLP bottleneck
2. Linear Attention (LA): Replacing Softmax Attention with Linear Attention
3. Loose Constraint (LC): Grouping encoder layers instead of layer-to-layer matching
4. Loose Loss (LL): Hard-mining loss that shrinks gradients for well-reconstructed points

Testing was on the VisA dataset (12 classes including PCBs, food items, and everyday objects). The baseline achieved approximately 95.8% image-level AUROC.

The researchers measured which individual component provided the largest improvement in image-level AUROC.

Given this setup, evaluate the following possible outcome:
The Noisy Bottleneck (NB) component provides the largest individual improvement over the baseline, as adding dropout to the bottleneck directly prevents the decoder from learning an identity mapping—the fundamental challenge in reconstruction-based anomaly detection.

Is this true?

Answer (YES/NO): YES